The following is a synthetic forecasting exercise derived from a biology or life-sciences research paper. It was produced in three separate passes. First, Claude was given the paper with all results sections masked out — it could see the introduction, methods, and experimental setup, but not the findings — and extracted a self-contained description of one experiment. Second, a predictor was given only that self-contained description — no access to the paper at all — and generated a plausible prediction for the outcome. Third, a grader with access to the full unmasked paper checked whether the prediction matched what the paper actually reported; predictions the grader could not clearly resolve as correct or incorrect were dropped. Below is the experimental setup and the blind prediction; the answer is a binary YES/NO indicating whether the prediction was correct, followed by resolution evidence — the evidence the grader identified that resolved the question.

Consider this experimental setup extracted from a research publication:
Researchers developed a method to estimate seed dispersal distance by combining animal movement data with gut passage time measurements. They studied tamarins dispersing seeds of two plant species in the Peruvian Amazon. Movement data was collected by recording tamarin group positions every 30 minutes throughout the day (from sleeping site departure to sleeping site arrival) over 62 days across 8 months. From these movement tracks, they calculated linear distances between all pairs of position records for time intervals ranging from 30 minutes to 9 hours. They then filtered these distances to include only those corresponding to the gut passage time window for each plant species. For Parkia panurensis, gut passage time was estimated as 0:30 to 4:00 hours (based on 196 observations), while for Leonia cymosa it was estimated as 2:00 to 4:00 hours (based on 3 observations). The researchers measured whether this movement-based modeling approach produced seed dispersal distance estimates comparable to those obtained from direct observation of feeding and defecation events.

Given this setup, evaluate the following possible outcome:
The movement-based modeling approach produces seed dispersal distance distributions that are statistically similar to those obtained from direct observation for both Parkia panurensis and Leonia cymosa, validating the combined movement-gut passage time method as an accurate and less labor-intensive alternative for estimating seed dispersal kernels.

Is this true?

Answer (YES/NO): NO